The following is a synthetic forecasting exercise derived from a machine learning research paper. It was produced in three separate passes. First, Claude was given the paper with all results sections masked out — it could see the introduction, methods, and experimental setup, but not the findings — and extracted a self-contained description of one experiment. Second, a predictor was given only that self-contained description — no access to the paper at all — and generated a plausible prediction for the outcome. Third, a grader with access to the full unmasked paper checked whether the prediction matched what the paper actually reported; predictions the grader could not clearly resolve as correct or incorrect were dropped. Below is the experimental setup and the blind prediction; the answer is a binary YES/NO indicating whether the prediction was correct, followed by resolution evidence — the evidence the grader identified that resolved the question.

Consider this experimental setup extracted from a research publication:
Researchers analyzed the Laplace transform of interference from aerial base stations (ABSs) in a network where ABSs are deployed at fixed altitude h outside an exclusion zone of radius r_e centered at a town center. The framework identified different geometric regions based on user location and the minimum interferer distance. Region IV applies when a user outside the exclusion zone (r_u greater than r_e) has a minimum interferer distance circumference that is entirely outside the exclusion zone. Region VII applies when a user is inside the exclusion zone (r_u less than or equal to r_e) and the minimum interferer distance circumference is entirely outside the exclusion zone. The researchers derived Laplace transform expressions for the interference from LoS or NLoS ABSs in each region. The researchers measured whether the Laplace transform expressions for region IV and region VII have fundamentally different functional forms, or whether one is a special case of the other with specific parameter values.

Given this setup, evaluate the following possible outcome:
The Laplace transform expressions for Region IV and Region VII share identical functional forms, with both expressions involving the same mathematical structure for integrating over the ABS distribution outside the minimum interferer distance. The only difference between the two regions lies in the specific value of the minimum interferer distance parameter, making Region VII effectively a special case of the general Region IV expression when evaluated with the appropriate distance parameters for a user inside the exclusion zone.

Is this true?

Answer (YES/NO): NO